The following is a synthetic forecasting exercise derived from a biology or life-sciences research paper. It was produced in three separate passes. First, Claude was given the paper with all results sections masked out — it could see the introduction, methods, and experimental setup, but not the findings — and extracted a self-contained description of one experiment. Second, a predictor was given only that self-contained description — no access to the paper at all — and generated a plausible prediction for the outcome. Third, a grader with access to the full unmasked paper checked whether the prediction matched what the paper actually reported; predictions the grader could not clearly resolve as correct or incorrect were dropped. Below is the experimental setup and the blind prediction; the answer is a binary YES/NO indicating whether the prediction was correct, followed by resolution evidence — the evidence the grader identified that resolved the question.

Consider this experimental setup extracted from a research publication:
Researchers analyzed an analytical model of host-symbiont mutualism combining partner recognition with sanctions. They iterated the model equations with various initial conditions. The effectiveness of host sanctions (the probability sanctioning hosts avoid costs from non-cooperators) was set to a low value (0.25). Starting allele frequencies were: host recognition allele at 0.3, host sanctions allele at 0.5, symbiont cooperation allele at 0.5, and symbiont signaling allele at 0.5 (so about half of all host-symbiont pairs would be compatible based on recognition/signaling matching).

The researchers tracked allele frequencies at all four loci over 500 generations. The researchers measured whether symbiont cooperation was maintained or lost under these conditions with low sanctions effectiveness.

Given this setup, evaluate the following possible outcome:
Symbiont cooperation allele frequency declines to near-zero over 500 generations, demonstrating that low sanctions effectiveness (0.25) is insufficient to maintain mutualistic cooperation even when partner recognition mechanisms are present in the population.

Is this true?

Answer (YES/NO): YES